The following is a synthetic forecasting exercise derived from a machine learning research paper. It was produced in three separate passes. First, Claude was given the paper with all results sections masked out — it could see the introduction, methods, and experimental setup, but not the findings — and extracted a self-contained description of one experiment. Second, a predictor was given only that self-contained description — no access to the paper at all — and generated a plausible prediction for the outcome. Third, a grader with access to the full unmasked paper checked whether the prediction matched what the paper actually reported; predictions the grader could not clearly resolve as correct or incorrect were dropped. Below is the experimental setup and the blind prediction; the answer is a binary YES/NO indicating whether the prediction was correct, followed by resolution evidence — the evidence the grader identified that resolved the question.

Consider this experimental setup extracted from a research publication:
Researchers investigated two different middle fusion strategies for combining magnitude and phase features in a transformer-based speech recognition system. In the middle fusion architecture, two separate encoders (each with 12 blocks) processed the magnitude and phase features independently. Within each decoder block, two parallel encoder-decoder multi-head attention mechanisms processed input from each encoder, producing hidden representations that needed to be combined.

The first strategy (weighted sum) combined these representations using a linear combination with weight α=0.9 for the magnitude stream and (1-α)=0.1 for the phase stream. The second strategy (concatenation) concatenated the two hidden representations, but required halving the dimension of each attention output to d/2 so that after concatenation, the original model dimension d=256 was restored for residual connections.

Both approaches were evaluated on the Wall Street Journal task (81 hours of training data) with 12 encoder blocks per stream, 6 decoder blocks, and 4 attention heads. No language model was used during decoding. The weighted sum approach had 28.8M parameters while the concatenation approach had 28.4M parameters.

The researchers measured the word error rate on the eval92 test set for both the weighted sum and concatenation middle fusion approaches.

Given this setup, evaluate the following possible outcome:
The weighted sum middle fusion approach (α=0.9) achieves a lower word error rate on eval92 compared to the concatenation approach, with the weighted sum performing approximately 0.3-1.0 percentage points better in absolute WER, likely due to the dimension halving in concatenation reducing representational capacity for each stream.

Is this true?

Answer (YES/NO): NO